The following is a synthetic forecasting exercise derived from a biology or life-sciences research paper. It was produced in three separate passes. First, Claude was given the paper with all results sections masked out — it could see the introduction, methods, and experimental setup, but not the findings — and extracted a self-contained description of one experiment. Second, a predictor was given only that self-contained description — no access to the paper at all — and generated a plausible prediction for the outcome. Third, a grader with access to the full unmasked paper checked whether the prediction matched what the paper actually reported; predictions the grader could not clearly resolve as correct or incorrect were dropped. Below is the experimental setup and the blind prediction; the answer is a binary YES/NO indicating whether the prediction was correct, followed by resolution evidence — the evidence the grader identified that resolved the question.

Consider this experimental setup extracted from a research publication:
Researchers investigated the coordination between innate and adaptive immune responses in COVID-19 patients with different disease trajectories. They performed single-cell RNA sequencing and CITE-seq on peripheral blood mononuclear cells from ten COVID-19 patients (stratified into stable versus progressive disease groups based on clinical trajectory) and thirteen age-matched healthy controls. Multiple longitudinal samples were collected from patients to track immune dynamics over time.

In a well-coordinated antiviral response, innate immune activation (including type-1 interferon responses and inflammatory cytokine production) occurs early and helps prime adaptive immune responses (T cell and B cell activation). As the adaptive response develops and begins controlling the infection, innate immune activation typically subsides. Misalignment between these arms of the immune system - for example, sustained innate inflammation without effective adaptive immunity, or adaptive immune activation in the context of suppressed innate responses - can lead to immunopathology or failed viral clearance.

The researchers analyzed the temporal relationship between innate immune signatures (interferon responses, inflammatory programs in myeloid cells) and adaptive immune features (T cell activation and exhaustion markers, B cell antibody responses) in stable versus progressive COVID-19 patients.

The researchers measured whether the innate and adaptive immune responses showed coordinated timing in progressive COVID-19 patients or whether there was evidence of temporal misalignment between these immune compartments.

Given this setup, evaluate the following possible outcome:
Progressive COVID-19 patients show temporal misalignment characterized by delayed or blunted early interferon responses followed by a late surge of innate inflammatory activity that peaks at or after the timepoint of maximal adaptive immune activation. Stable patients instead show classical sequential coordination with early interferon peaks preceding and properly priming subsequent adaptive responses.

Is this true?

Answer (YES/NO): NO